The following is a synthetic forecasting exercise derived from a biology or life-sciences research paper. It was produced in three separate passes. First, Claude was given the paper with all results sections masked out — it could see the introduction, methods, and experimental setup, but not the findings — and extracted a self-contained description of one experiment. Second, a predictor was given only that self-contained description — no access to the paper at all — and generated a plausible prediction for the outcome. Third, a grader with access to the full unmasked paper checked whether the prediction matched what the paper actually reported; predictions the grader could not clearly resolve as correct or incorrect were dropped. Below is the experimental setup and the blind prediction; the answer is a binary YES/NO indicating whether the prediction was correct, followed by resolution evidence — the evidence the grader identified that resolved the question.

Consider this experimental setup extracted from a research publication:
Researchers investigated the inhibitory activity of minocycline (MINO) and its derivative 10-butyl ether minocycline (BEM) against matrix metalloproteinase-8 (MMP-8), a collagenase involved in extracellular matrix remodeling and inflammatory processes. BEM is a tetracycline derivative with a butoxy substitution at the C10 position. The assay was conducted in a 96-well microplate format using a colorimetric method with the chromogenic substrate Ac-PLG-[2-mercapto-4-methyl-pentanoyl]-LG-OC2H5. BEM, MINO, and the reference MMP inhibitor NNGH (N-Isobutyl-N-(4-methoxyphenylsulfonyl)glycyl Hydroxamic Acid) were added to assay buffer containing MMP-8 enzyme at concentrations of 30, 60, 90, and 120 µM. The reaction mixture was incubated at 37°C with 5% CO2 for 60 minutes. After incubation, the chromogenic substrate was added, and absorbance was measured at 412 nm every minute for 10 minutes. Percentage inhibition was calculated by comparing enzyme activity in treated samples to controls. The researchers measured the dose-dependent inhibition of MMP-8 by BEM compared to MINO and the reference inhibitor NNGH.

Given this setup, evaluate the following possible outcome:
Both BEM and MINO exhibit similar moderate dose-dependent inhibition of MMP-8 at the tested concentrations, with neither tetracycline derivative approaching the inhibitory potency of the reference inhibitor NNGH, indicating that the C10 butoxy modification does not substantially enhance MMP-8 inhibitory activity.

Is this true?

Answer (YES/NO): NO